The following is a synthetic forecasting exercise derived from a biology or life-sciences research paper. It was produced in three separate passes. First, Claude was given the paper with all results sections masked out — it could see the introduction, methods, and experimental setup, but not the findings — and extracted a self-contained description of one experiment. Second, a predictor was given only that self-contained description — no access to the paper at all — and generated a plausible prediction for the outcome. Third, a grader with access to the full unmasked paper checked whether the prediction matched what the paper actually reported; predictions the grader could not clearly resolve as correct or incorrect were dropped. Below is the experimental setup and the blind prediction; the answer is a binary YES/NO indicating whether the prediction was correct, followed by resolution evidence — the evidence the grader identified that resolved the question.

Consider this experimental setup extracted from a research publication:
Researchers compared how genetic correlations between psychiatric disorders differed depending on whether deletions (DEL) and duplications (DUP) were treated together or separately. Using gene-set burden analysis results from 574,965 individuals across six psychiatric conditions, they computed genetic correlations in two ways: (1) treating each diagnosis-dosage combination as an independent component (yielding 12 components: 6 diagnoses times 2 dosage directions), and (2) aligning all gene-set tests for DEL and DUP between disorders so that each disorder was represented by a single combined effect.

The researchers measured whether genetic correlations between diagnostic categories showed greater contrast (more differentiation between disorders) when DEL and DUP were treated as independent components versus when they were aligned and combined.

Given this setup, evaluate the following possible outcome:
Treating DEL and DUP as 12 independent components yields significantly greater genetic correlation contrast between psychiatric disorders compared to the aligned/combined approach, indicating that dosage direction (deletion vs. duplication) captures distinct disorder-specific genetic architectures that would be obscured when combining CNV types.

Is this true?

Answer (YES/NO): YES